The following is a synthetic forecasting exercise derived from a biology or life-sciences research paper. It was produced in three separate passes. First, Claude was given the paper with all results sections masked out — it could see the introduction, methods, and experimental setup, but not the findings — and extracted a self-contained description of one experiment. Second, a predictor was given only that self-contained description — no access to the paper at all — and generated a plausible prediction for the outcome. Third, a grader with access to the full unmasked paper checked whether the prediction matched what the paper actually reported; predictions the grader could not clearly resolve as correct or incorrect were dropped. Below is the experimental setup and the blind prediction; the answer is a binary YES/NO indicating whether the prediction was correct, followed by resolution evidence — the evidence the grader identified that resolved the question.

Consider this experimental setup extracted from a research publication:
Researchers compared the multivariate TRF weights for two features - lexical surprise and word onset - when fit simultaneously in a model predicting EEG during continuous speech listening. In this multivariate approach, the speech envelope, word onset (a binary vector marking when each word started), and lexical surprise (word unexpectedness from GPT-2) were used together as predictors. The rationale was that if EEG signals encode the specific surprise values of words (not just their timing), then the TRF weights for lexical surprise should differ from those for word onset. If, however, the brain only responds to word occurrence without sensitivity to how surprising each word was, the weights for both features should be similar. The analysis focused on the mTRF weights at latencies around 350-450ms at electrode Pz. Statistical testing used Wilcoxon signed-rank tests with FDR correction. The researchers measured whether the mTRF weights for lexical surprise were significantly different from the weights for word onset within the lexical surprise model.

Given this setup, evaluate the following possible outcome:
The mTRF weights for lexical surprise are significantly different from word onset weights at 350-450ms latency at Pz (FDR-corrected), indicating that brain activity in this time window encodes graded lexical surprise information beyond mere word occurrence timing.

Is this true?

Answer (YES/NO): YES